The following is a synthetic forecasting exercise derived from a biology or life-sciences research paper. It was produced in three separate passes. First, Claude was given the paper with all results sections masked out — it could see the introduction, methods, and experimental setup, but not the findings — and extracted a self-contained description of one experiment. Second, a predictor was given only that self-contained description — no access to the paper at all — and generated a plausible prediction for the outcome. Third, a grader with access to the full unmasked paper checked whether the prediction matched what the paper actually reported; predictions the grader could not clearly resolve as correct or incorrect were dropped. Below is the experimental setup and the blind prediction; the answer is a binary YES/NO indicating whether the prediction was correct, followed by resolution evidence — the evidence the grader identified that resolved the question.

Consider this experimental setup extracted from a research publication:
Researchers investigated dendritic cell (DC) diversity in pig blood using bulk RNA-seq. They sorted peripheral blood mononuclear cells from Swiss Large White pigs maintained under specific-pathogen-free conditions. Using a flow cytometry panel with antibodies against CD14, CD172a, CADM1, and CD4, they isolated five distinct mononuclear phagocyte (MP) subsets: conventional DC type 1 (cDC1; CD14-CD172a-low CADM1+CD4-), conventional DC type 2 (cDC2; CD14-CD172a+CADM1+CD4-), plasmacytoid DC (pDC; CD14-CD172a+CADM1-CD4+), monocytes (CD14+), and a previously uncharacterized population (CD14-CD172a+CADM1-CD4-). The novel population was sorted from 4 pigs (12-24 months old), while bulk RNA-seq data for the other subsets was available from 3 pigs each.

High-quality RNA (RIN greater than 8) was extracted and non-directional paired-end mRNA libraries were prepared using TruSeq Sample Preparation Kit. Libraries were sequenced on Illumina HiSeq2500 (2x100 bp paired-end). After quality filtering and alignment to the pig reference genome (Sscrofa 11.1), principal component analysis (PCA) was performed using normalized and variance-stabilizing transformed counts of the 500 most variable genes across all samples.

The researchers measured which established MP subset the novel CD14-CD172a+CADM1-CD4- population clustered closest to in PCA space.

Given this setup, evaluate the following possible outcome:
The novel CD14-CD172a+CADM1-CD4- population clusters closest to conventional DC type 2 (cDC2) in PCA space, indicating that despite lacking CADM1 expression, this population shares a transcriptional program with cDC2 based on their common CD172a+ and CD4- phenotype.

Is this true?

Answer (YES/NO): YES